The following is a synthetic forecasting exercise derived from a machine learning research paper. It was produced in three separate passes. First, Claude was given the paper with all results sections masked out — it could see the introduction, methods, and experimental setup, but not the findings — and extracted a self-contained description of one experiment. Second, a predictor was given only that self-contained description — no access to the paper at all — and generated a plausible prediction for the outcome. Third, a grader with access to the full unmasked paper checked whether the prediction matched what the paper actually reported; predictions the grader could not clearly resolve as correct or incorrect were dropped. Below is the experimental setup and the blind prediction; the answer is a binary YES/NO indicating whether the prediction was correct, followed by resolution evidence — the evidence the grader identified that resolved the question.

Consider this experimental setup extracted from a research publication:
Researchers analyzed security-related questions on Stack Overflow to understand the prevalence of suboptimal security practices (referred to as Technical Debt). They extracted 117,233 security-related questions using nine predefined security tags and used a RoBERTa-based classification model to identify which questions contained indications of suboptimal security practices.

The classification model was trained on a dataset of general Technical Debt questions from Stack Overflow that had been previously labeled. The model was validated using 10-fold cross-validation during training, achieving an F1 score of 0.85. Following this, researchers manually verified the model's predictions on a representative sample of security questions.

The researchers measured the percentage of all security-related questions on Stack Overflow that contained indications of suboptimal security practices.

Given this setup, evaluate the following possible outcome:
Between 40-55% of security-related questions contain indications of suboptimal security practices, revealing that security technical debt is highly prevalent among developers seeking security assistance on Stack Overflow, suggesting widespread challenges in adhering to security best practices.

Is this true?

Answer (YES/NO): NO